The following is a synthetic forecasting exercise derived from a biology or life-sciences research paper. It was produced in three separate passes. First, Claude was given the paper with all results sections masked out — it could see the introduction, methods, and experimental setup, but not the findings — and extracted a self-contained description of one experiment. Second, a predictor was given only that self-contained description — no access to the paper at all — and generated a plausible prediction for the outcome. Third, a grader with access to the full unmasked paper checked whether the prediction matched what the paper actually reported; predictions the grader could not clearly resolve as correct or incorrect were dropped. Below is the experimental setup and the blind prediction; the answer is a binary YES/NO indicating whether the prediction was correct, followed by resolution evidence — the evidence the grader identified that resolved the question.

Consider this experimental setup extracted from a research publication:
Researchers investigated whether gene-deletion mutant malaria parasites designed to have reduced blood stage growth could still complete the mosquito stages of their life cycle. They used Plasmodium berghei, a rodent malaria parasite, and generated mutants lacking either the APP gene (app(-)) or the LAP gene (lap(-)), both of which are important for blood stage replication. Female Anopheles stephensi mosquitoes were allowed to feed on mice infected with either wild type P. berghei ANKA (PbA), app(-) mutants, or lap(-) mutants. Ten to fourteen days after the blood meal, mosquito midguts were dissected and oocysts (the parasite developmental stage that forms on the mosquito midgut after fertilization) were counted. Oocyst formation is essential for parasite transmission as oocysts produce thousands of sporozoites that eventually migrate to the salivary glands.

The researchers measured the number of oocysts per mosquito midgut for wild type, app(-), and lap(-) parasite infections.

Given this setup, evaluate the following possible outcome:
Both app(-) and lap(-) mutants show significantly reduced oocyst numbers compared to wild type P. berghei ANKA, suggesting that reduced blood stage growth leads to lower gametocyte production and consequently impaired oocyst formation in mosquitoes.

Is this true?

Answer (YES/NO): YES